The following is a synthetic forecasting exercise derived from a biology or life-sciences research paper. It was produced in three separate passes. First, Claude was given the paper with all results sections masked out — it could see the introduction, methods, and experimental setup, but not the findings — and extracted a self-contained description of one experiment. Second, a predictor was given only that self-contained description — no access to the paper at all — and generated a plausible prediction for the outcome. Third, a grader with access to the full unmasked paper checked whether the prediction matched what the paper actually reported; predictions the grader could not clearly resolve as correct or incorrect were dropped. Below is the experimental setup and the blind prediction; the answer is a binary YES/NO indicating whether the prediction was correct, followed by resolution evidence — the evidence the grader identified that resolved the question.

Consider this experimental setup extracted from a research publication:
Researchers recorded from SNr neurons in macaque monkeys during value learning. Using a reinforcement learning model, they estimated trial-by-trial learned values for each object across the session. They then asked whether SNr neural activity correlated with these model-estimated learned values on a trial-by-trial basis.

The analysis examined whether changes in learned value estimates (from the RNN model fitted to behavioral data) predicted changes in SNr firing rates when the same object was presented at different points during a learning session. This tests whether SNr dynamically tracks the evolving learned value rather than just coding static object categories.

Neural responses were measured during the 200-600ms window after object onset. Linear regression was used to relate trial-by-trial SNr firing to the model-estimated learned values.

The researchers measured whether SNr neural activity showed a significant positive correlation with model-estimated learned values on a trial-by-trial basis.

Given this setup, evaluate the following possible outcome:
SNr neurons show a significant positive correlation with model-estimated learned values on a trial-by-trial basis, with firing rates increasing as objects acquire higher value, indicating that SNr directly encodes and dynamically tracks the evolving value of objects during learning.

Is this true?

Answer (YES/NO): YES